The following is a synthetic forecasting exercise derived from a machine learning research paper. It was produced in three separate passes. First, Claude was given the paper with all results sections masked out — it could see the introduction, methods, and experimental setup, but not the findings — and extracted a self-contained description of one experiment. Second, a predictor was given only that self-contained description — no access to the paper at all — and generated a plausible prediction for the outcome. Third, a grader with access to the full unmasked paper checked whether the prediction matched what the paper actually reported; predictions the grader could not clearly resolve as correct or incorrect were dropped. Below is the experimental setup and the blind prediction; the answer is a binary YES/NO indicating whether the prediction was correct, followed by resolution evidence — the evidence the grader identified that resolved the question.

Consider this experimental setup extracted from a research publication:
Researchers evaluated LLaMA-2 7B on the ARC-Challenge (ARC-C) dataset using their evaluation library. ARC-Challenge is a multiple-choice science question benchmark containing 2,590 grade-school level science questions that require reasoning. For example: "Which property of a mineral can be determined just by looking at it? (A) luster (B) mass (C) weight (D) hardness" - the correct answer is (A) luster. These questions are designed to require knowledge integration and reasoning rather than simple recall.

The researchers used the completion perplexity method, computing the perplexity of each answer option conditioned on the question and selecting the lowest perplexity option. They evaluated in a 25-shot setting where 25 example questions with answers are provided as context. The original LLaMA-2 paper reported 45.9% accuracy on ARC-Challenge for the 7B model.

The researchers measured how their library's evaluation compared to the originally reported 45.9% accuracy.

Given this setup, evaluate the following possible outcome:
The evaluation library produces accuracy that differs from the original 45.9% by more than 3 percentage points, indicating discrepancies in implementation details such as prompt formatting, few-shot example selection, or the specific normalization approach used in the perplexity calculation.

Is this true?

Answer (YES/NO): YES